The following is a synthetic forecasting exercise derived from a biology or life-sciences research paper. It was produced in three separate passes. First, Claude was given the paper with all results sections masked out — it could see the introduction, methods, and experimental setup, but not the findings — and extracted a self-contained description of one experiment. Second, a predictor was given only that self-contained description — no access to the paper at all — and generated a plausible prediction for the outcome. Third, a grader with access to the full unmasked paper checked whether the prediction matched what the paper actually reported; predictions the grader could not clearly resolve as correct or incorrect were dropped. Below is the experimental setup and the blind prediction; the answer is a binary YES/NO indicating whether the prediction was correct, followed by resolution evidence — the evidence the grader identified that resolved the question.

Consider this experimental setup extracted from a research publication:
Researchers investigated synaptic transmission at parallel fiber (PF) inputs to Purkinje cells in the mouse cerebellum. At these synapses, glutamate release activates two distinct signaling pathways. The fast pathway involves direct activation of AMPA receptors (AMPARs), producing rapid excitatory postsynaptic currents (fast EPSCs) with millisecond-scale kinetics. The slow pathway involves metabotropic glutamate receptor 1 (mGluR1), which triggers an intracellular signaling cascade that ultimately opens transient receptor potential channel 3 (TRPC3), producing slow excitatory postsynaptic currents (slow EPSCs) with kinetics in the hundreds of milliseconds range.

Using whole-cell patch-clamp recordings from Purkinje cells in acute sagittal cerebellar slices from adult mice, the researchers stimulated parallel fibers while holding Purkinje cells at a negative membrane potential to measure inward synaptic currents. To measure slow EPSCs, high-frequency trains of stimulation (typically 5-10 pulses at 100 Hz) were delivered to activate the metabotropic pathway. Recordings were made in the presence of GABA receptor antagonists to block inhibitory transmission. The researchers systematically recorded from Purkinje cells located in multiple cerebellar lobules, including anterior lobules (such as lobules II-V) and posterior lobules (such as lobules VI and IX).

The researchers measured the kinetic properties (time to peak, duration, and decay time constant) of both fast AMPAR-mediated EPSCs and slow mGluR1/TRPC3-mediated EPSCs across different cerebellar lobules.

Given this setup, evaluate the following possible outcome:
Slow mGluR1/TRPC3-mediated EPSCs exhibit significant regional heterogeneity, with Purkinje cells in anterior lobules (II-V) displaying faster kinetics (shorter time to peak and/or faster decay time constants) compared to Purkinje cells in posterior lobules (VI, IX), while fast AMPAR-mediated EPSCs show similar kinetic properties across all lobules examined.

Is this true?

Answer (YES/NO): YES